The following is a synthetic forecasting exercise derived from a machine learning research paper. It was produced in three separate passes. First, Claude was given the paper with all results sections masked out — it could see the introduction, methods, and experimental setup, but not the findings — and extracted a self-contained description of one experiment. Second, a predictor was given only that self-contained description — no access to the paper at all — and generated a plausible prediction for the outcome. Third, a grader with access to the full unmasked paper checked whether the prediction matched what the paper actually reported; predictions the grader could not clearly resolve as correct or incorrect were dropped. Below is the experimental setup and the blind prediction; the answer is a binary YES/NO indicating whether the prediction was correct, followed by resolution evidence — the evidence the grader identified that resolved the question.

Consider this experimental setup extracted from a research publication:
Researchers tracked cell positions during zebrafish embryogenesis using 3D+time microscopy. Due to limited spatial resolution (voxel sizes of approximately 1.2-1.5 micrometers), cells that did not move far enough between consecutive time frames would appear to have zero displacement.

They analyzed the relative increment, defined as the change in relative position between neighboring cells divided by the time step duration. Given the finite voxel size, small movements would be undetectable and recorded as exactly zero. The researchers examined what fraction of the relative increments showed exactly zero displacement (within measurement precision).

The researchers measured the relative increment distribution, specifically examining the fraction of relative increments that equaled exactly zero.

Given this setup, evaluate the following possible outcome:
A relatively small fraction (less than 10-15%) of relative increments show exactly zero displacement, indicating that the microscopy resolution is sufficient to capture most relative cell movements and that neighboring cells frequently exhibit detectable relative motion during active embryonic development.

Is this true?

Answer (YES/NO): NO